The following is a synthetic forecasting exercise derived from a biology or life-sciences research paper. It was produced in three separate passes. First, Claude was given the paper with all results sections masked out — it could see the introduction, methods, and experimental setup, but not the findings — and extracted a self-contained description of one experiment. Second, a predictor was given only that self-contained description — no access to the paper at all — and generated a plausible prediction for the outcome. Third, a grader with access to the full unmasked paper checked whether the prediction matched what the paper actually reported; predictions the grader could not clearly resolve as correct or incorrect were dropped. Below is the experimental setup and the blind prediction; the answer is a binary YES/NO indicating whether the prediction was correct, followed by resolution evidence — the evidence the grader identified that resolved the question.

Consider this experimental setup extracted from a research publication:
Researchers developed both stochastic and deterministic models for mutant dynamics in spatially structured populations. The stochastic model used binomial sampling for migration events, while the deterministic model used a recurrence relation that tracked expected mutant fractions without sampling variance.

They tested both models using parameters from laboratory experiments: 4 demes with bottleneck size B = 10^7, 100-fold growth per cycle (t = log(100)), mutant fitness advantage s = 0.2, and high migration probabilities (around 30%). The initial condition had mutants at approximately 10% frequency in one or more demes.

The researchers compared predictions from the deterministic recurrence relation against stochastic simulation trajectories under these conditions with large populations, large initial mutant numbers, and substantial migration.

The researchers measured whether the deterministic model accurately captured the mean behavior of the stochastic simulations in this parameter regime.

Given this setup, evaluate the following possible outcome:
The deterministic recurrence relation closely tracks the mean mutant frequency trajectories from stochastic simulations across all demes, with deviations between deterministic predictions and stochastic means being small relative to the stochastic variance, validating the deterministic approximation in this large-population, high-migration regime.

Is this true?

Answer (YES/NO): YES